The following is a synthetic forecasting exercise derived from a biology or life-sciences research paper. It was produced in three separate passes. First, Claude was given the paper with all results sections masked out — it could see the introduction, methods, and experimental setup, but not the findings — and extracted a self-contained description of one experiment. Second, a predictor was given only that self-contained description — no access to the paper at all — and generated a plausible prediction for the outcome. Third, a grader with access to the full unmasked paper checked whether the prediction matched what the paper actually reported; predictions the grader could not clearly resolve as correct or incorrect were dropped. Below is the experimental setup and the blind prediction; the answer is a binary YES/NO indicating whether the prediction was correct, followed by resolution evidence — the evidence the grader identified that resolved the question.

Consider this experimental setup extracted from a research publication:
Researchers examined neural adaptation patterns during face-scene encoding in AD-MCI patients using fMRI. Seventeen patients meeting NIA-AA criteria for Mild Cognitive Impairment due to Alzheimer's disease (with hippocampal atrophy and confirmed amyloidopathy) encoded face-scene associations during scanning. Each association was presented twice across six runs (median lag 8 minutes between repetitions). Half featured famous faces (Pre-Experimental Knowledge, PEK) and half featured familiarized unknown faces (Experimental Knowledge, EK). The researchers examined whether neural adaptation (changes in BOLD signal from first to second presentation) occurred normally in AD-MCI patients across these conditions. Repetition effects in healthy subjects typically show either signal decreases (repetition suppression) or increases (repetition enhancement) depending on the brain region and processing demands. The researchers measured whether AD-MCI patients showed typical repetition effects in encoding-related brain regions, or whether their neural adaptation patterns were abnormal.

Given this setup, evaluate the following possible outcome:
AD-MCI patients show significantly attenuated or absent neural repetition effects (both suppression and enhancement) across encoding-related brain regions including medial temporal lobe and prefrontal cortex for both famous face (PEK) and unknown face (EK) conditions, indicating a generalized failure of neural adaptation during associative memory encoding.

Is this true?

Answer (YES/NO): NO